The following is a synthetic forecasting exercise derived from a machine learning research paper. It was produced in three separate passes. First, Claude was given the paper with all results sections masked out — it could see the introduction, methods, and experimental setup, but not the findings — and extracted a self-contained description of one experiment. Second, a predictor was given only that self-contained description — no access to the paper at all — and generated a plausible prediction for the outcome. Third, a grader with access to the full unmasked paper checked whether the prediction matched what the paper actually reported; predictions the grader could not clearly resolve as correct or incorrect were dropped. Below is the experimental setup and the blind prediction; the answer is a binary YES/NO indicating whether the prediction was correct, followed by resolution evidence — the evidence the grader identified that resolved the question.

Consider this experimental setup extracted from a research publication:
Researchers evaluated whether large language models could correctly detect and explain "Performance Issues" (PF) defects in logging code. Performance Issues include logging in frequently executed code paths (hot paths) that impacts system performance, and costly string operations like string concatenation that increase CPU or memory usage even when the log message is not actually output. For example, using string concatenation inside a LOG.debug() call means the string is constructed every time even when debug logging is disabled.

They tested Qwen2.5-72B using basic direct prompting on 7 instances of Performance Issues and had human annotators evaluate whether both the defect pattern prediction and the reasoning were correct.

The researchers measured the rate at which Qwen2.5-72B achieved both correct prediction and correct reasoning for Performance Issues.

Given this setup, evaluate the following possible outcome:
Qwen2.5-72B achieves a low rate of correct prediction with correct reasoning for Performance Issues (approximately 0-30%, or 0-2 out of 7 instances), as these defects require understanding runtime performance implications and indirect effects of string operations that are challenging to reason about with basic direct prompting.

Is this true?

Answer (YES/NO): YES